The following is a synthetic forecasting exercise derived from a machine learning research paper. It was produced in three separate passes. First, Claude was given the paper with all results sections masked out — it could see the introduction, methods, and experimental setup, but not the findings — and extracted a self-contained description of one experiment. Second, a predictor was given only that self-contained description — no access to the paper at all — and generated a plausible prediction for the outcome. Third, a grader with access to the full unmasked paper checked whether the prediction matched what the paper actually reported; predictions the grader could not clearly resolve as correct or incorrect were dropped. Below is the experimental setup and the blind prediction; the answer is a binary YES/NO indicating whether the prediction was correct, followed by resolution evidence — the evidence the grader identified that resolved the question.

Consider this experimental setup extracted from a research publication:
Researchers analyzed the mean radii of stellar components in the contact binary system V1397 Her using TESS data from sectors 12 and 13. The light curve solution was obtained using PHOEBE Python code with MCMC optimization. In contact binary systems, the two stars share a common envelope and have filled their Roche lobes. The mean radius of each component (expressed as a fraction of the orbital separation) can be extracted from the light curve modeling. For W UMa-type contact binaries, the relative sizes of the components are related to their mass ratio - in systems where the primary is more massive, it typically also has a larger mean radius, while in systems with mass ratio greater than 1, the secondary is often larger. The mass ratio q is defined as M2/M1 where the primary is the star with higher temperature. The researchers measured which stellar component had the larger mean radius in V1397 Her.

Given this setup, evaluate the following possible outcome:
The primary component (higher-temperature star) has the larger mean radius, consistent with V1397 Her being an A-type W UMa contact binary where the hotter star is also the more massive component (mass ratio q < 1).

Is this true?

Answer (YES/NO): NO